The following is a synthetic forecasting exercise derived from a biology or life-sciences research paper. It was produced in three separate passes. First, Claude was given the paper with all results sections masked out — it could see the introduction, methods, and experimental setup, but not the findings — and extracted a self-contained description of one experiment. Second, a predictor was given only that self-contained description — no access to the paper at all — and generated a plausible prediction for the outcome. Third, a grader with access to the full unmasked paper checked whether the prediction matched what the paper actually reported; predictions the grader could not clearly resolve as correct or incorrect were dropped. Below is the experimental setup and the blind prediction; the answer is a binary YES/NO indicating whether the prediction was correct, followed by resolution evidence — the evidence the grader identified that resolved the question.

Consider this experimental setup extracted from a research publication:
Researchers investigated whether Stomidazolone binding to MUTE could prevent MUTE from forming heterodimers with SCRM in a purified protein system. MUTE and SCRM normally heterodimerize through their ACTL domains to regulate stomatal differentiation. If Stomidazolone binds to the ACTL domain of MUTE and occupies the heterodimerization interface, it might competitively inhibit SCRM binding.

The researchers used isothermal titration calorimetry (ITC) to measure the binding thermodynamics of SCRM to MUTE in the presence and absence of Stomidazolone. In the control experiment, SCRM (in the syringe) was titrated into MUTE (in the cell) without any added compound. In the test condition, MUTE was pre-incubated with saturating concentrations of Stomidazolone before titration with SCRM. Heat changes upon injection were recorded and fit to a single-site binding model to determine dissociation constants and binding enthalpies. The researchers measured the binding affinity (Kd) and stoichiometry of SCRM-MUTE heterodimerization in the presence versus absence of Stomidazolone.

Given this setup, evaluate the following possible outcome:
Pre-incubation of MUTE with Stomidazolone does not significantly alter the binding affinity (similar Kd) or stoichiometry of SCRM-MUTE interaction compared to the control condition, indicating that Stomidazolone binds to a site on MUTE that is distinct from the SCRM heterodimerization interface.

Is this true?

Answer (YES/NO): NO